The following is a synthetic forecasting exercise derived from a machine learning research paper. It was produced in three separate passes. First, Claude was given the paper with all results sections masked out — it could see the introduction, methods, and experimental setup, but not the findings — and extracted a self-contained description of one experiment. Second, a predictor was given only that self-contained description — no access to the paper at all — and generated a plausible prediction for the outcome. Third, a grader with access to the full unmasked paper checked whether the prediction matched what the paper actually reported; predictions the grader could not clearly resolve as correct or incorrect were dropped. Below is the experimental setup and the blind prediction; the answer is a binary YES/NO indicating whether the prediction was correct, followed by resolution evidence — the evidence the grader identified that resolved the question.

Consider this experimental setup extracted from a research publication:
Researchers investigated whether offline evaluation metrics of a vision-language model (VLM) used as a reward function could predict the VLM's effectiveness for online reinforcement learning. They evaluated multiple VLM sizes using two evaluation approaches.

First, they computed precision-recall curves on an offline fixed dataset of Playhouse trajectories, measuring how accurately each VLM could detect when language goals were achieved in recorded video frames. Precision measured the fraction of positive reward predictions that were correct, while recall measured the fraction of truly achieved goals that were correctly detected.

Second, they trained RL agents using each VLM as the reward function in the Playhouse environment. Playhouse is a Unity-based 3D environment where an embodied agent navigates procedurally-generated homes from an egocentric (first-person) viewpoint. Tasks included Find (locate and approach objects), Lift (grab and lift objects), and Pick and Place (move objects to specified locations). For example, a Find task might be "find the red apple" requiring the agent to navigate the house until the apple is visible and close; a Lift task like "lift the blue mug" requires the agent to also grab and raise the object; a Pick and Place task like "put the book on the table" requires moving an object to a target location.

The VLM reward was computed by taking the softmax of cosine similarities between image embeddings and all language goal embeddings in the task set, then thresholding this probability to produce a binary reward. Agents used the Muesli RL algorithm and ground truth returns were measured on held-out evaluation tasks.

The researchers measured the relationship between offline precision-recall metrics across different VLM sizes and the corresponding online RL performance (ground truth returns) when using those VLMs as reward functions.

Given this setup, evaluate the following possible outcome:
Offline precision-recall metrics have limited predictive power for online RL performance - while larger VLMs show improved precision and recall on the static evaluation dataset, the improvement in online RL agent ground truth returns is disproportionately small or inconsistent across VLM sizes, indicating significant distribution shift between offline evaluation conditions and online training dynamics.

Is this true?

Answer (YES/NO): NO